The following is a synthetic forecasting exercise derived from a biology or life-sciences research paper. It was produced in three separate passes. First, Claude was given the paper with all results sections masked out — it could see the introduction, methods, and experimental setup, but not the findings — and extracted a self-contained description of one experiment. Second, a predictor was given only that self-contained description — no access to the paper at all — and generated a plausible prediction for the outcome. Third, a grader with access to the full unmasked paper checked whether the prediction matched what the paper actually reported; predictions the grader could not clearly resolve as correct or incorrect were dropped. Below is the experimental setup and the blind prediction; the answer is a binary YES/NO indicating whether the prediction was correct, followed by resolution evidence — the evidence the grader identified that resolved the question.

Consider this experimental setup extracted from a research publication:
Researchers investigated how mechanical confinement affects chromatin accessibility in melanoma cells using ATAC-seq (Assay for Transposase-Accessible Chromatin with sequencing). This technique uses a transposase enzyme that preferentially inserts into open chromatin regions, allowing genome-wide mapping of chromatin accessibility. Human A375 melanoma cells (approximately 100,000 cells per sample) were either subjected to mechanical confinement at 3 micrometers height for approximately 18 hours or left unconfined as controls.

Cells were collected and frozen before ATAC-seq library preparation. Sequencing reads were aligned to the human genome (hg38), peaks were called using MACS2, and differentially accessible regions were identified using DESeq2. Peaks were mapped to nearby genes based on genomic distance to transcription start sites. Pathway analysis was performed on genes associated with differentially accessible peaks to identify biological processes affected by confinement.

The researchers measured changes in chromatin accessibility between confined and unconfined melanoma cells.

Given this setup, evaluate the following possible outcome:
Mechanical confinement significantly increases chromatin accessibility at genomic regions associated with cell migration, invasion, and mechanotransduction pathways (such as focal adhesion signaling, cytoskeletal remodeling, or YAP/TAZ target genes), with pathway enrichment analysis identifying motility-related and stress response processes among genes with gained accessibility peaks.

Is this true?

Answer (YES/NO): NO